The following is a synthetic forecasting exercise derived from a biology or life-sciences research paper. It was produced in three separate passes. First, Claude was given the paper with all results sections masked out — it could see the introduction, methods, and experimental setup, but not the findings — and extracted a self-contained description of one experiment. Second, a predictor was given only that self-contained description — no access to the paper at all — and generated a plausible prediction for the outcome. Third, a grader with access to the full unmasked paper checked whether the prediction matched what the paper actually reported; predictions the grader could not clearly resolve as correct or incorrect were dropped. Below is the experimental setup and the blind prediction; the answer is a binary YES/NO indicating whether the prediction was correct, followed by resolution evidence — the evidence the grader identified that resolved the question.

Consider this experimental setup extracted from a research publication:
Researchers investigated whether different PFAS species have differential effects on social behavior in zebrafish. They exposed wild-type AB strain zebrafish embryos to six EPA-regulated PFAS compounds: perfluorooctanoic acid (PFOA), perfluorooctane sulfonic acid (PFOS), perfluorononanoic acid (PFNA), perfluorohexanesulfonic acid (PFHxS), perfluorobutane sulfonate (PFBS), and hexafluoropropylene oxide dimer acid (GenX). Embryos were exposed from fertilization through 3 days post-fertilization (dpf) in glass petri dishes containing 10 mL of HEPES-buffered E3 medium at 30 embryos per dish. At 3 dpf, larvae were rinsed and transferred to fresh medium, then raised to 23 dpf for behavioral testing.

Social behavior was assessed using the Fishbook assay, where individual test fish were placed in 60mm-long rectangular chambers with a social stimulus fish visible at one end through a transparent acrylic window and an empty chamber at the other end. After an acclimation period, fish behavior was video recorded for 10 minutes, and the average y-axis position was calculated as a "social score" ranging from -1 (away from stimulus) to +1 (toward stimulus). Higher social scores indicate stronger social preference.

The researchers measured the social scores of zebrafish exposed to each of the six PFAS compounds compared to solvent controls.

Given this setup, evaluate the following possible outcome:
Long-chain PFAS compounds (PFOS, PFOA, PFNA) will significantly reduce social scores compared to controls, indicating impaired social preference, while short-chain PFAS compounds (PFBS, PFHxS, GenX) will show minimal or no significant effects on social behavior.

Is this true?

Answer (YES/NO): YES